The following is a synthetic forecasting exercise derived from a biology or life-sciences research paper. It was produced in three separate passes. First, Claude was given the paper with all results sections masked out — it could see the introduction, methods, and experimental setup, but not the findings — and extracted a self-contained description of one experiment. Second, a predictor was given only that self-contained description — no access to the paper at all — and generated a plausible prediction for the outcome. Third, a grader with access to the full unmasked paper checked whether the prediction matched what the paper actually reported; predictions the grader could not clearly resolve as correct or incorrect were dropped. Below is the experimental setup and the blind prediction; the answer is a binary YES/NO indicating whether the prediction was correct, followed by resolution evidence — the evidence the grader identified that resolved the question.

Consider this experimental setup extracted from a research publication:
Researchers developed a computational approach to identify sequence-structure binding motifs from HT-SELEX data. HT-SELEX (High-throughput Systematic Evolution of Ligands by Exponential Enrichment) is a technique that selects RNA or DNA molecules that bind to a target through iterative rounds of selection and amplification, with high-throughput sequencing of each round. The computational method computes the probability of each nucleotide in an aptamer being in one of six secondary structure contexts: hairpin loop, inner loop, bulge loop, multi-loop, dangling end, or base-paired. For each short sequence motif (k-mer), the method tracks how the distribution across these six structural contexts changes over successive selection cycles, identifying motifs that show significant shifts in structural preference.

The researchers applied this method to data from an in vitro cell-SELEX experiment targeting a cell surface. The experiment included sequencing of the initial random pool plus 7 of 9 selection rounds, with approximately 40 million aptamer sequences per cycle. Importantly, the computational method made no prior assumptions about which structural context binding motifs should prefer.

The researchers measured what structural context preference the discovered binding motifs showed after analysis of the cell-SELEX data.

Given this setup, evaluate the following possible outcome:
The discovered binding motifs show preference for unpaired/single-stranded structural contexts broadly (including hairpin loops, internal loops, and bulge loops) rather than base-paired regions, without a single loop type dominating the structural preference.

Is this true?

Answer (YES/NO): YES